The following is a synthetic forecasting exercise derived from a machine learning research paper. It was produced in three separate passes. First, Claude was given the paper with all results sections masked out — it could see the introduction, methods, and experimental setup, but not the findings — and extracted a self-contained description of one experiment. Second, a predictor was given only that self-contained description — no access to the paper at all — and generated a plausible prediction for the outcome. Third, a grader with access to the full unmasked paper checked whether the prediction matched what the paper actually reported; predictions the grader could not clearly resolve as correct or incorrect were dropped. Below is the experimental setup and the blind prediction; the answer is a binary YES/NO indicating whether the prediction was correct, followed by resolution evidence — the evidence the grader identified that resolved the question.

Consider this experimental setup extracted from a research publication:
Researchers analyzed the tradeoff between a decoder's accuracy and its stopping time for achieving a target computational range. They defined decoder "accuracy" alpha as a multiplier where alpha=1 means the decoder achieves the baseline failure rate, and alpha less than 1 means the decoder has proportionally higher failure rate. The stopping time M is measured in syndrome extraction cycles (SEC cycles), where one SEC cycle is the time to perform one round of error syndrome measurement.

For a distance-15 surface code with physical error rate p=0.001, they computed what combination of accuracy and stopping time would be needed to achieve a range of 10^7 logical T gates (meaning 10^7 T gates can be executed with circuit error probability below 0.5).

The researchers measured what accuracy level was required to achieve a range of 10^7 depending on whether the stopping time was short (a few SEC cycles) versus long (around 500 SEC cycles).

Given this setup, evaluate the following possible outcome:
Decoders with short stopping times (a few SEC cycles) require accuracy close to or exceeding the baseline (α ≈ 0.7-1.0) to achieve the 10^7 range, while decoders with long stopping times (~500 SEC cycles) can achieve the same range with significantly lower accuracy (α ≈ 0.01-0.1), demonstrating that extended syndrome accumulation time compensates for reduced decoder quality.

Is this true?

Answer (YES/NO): NO